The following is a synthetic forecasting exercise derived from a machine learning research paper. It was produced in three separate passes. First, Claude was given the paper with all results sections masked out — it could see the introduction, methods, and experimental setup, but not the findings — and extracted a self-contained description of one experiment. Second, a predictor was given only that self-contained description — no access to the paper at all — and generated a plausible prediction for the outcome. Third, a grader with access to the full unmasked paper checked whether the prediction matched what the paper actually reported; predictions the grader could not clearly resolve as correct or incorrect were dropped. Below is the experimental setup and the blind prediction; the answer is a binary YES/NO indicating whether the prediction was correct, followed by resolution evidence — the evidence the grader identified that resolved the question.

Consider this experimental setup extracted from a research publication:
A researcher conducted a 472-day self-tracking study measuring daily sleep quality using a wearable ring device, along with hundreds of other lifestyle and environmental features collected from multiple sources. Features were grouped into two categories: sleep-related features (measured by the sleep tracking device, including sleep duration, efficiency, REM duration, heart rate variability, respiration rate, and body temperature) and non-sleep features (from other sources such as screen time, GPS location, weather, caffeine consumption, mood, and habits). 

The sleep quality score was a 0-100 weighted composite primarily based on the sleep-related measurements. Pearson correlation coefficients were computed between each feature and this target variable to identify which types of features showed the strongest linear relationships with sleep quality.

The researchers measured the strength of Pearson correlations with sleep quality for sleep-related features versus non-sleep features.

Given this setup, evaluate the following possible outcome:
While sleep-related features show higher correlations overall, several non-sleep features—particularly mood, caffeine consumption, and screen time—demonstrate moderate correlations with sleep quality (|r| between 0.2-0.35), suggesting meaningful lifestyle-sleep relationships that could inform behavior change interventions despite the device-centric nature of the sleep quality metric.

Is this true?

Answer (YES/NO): NO